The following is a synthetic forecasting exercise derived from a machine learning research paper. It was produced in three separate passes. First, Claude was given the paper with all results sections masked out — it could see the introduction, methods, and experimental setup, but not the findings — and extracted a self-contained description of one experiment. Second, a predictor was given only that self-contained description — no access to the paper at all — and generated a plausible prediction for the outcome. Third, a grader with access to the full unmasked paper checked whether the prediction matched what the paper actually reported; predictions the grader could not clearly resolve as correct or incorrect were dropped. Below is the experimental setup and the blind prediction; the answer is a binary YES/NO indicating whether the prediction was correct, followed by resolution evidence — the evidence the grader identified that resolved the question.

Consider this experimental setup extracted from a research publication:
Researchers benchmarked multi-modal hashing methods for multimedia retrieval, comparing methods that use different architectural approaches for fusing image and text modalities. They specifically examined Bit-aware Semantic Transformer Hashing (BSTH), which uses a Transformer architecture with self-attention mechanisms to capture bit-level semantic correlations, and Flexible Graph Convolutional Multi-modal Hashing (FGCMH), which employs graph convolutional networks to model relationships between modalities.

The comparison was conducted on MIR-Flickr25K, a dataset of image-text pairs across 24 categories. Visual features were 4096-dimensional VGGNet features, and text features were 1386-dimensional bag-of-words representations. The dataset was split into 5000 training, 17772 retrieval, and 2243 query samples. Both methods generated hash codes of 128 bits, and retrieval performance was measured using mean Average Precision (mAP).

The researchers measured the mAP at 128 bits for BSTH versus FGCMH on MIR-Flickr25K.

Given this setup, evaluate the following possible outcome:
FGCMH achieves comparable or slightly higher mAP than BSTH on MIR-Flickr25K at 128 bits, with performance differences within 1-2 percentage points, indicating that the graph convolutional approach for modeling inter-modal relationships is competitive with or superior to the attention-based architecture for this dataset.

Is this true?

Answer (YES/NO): YES